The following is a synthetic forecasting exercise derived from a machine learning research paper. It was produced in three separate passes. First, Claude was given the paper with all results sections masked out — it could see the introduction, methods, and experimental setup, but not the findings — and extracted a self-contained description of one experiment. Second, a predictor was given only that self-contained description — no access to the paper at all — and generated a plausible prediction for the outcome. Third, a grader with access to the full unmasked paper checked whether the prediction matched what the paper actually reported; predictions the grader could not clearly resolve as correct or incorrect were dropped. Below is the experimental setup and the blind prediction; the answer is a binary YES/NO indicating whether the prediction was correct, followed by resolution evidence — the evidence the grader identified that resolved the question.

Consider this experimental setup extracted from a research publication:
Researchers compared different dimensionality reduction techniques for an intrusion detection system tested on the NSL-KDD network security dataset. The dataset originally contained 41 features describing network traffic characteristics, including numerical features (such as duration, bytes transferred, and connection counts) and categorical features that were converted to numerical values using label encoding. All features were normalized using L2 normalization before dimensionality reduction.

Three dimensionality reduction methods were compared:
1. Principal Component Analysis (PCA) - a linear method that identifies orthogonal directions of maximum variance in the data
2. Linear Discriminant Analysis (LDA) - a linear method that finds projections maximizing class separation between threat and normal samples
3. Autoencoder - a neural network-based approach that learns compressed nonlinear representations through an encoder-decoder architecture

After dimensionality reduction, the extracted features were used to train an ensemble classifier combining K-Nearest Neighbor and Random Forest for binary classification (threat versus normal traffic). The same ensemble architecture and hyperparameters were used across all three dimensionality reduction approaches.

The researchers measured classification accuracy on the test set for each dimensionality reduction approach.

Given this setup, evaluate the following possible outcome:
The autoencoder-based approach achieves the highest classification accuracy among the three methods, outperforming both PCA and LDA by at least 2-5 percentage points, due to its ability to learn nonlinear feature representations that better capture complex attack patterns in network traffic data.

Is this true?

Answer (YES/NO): NO